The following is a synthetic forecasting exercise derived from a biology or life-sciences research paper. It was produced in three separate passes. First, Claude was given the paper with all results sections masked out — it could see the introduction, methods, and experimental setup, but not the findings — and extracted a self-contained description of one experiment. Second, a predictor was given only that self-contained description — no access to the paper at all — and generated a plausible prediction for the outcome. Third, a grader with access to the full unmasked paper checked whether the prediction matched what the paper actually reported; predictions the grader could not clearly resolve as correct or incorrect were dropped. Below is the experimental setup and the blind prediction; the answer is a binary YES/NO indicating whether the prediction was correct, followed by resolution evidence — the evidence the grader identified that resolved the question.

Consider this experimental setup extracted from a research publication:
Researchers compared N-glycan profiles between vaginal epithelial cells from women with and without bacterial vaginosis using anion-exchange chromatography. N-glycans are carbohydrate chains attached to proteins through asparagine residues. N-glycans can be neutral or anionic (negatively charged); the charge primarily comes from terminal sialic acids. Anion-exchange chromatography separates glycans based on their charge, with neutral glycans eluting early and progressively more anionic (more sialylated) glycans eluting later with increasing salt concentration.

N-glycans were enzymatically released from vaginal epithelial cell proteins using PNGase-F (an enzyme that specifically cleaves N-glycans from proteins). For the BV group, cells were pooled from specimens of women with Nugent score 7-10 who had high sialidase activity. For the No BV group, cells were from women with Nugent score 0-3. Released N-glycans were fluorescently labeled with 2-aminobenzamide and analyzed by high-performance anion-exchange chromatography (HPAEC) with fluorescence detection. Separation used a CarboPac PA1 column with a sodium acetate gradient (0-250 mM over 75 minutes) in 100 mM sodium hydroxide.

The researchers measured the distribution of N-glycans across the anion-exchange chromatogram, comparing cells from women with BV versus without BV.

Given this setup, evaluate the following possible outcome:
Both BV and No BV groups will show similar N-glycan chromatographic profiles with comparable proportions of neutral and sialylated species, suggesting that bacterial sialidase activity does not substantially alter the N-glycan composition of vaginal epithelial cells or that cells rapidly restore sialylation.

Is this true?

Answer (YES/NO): NO